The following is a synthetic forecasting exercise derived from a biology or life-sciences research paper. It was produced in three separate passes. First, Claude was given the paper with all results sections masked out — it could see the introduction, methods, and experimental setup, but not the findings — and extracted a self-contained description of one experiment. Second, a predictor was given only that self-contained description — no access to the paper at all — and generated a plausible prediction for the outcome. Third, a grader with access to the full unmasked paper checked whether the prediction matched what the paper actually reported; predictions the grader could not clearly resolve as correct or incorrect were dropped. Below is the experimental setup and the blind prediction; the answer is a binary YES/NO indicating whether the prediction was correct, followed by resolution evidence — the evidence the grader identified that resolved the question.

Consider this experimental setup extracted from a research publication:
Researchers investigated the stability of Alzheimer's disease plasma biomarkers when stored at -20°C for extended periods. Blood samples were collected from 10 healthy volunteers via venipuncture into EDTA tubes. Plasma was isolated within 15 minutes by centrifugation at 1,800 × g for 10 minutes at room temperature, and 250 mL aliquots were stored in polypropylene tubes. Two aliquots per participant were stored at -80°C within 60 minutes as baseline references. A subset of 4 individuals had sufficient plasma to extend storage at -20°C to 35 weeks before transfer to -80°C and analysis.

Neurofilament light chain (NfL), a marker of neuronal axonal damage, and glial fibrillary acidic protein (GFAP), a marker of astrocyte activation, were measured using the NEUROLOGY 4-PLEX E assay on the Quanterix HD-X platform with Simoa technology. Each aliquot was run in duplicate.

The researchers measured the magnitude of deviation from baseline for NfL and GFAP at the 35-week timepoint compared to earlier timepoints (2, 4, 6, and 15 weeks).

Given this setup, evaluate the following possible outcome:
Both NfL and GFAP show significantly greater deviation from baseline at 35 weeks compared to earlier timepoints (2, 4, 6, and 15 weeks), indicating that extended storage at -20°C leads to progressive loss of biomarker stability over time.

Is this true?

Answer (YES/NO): YES